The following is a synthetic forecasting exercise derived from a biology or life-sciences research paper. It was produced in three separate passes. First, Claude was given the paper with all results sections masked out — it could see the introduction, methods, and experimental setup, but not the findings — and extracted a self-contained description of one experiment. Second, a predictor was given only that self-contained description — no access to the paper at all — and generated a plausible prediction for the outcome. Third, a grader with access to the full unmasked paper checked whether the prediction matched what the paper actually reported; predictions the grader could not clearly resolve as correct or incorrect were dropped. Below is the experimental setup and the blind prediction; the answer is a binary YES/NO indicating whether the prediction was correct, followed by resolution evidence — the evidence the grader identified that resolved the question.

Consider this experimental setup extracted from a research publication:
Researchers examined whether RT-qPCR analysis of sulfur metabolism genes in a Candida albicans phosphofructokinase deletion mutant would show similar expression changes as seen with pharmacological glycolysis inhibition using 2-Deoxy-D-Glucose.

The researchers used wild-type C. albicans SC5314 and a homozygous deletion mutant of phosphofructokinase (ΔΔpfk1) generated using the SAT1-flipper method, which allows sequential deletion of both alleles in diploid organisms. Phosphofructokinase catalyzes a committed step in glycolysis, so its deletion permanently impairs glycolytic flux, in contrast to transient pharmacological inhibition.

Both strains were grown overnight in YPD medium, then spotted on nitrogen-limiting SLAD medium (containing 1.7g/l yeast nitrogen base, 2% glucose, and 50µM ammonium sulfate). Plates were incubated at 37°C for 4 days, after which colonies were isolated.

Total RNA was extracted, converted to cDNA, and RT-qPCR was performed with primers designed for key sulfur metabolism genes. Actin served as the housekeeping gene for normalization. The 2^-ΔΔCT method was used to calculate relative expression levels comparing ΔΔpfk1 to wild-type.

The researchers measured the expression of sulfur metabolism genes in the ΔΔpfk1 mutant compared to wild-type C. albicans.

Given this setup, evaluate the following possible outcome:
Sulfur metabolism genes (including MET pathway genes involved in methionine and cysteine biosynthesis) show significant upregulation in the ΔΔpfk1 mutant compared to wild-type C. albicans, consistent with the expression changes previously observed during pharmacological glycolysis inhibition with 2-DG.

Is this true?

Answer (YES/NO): NO